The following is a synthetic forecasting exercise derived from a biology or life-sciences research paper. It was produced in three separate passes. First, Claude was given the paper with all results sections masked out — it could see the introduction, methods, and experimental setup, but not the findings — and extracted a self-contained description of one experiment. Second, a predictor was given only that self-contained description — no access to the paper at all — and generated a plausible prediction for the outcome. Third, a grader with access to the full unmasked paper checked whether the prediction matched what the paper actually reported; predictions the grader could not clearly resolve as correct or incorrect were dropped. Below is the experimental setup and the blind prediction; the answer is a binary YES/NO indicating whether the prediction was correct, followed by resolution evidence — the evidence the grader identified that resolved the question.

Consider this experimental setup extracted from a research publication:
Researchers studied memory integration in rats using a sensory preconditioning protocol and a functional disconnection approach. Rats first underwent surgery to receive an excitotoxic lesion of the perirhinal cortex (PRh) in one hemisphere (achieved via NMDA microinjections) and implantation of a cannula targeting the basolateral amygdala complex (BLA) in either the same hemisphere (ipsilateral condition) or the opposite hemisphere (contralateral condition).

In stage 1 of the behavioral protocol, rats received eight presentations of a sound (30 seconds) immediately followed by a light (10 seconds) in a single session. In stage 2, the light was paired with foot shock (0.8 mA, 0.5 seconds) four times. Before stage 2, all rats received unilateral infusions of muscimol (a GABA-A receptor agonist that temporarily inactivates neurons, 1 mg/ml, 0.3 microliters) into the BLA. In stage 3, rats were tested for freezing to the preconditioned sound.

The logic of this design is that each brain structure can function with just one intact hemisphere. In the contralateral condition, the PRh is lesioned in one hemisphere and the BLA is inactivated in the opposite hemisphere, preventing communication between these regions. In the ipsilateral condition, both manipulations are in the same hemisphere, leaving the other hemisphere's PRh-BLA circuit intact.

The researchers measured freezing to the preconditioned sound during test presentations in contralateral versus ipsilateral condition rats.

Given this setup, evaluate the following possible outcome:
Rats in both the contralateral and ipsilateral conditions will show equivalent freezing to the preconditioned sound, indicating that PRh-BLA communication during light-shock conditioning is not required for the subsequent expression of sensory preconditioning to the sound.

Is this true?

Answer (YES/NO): NO